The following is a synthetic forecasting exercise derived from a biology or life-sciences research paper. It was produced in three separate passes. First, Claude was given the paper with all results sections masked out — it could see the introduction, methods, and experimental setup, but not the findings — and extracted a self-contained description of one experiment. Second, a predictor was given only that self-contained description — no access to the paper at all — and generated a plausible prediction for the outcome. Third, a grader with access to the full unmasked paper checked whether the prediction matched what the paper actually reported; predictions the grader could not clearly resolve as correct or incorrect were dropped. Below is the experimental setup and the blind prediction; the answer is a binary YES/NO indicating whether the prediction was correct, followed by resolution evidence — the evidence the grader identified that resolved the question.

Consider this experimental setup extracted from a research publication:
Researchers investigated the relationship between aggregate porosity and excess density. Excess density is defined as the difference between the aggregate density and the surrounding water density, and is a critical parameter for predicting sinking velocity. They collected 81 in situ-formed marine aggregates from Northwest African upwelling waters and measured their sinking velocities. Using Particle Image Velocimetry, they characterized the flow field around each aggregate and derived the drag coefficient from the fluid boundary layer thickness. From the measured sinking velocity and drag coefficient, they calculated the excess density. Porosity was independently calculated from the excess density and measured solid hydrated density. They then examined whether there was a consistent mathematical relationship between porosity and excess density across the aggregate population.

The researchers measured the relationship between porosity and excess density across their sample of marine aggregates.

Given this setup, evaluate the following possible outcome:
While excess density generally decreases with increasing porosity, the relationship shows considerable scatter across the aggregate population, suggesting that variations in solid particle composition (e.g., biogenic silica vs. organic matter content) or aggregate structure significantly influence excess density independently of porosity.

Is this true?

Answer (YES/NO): NO